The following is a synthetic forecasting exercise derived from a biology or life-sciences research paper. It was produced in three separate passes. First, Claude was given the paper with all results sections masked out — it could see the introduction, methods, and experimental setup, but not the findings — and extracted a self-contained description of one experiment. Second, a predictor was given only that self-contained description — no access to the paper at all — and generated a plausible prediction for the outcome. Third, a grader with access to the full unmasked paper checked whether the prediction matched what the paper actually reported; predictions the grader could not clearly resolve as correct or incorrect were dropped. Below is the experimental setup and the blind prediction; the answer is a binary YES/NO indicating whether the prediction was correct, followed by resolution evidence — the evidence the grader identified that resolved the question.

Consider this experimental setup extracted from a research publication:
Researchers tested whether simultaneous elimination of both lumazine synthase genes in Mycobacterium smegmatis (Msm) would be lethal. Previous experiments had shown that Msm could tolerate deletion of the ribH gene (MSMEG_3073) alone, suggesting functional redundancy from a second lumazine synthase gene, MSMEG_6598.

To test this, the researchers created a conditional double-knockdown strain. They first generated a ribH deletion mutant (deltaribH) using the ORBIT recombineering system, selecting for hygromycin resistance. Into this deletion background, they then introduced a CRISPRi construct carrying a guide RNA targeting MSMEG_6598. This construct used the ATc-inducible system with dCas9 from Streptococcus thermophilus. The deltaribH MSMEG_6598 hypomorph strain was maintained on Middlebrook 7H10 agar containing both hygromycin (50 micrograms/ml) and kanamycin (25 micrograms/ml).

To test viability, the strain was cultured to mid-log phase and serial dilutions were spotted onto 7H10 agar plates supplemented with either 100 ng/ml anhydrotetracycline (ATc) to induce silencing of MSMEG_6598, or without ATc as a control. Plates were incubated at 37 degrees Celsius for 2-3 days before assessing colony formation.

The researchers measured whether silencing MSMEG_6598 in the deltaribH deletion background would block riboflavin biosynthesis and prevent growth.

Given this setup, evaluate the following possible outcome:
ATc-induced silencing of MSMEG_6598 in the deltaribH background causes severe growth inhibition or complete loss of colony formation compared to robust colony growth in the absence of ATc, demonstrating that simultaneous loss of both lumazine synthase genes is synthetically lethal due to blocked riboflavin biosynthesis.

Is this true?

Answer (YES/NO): YES